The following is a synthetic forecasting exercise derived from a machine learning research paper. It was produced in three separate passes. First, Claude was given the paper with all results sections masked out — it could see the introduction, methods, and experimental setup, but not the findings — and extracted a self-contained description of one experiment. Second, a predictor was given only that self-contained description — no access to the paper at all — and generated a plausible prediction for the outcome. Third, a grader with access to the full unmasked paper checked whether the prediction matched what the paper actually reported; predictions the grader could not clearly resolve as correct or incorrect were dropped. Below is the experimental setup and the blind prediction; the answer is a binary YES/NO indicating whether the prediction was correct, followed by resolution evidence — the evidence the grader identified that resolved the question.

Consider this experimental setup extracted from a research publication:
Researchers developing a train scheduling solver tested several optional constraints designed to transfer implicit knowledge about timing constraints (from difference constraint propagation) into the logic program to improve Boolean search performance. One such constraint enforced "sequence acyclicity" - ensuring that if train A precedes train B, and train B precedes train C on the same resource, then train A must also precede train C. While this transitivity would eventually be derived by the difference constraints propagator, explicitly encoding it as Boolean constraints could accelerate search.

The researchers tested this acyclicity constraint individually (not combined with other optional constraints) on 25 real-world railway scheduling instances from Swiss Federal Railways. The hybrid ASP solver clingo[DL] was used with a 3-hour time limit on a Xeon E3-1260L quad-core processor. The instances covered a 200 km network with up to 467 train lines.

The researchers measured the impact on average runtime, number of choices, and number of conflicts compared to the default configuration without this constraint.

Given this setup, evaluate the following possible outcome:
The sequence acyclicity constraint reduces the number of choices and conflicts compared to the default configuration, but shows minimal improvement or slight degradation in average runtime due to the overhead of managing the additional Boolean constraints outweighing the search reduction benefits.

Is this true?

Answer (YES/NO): NO